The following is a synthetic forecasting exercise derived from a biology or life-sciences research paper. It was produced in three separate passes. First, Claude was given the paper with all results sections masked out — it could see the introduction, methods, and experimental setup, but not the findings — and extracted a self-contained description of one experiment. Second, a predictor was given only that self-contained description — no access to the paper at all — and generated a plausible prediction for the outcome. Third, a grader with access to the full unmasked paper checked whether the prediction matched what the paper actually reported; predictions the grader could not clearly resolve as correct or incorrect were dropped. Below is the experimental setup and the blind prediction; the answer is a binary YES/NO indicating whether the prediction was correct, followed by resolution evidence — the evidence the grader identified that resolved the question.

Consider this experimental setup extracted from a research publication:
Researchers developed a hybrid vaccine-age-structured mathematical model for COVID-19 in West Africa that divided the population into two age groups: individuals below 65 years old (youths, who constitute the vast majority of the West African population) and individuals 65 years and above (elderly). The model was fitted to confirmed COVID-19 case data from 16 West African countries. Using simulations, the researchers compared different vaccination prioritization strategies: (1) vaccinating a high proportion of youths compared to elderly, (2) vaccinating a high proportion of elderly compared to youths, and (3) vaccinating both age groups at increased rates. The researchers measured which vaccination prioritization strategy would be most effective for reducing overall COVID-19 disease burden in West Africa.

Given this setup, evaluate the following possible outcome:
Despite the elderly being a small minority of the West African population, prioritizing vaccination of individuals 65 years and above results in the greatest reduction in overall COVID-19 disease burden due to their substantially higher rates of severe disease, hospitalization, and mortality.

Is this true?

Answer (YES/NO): NO